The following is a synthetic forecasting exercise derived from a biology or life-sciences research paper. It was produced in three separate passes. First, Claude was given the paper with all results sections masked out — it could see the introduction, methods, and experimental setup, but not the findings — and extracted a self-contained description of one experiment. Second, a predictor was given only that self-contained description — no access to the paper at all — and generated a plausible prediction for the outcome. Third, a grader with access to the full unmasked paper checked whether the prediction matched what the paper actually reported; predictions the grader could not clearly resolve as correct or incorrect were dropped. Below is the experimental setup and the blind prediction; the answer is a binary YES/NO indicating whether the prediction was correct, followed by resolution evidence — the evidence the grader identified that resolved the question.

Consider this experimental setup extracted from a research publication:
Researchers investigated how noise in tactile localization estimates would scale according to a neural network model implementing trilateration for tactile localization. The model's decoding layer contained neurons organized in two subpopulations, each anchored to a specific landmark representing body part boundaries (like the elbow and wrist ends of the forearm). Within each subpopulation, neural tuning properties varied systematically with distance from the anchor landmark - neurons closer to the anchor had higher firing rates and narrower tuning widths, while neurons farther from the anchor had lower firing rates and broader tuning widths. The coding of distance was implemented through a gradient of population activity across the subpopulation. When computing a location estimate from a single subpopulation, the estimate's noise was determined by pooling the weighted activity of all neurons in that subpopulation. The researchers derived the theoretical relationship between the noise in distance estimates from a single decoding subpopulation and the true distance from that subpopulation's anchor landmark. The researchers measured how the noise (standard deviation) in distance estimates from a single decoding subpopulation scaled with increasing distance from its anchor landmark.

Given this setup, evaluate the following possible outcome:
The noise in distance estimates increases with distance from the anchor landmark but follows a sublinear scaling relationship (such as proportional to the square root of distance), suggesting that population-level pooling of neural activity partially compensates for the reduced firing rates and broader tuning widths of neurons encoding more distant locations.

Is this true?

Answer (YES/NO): NO